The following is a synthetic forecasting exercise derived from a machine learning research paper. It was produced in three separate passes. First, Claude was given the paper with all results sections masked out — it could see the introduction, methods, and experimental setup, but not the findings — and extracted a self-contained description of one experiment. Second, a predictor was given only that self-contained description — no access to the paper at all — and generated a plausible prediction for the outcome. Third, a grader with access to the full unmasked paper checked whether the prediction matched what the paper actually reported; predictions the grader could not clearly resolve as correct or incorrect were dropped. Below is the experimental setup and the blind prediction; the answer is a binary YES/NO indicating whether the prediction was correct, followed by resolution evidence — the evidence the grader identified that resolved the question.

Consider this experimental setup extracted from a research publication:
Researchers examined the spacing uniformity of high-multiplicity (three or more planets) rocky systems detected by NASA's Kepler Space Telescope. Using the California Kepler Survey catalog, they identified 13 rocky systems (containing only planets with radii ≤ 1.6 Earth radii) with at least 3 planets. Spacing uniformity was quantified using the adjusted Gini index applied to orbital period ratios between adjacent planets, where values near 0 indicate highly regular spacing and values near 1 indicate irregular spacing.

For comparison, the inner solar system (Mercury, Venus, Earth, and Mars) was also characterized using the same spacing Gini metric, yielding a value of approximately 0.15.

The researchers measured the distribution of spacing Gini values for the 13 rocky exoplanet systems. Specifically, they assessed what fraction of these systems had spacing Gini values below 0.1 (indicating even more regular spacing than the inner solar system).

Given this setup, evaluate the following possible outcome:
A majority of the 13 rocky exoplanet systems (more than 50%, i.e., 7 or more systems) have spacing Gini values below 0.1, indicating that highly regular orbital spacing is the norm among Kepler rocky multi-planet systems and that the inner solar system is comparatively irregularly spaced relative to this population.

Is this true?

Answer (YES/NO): YES